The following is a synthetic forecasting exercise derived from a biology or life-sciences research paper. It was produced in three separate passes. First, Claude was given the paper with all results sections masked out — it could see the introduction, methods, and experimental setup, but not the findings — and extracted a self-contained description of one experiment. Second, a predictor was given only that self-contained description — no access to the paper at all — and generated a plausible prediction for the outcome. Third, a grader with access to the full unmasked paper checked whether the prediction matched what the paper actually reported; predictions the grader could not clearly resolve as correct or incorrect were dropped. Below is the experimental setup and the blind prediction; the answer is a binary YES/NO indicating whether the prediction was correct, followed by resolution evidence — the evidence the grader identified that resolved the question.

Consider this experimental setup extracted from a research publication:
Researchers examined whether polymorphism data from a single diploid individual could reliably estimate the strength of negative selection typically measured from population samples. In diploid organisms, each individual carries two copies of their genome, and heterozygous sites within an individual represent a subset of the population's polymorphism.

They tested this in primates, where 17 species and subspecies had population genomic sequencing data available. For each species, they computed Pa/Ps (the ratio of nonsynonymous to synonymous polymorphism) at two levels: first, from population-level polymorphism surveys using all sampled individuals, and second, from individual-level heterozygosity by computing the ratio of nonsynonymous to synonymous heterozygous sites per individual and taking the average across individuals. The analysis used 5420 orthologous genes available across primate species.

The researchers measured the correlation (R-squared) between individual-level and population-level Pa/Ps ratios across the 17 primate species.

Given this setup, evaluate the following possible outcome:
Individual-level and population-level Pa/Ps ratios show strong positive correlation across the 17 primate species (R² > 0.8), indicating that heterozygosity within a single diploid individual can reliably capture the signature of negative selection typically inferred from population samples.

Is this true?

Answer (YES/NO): YES